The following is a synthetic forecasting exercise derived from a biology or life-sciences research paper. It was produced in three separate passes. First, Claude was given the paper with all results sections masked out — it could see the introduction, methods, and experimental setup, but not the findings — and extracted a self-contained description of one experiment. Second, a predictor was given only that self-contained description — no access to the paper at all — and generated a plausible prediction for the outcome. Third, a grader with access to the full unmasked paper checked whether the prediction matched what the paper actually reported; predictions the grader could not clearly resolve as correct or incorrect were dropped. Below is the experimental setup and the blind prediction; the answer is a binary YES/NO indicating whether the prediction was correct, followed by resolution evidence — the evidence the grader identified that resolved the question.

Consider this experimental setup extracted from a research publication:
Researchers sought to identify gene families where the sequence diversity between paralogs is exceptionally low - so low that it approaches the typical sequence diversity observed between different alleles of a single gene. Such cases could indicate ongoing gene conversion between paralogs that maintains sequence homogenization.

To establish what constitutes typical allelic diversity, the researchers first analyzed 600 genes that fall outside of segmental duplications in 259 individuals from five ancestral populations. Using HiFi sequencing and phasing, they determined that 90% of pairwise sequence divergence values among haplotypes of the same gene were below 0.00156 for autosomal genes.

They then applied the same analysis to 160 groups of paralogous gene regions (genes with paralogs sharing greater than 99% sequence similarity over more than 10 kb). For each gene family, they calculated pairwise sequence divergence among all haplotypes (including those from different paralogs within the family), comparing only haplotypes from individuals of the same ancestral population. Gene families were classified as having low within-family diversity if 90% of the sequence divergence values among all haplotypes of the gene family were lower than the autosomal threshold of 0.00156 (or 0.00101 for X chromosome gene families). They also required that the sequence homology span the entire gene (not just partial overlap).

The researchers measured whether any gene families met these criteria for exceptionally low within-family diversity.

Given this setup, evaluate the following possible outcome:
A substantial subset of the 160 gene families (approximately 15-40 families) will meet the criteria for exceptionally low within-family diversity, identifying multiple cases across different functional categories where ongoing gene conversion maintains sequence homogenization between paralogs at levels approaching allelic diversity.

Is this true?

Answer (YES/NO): YES